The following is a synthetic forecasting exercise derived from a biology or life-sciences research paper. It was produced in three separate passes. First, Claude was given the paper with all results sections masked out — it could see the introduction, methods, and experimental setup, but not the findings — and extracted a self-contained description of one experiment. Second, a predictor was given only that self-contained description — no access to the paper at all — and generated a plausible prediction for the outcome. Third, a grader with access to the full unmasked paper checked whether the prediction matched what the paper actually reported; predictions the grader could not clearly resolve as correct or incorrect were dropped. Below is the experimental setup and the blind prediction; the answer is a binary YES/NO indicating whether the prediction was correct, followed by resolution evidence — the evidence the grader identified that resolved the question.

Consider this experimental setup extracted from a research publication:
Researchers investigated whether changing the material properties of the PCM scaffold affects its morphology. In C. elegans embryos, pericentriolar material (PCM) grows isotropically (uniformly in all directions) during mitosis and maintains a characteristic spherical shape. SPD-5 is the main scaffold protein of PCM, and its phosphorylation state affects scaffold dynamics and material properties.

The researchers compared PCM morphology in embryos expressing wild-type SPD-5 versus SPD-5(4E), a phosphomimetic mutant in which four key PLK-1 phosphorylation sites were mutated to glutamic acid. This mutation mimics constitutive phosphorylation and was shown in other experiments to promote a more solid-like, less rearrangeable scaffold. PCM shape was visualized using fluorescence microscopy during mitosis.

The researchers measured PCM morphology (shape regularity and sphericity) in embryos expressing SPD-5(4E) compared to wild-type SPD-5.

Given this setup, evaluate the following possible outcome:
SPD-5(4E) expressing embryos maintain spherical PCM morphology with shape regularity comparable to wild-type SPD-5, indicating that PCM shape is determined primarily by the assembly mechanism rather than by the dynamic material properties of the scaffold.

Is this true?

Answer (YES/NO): NO